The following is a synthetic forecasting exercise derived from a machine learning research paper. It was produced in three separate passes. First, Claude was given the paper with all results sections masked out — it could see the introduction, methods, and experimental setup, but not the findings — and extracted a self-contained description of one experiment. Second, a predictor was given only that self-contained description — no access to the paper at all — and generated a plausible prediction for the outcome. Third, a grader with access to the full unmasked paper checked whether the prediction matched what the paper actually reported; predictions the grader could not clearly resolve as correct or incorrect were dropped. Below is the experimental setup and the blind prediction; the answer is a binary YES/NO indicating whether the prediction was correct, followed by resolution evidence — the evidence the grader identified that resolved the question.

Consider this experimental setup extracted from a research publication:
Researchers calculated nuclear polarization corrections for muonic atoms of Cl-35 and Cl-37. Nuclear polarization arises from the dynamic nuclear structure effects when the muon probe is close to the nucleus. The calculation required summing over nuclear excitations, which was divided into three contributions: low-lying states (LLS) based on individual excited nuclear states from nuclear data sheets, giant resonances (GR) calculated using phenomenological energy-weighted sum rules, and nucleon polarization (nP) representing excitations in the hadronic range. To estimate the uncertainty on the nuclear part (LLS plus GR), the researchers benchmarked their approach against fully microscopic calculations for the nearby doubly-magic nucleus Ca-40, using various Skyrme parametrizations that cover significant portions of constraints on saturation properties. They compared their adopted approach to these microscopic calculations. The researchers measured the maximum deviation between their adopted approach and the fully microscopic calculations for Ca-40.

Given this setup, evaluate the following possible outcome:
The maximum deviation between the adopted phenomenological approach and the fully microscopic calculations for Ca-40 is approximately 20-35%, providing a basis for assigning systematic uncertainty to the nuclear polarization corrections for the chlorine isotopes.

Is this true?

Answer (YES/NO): YES